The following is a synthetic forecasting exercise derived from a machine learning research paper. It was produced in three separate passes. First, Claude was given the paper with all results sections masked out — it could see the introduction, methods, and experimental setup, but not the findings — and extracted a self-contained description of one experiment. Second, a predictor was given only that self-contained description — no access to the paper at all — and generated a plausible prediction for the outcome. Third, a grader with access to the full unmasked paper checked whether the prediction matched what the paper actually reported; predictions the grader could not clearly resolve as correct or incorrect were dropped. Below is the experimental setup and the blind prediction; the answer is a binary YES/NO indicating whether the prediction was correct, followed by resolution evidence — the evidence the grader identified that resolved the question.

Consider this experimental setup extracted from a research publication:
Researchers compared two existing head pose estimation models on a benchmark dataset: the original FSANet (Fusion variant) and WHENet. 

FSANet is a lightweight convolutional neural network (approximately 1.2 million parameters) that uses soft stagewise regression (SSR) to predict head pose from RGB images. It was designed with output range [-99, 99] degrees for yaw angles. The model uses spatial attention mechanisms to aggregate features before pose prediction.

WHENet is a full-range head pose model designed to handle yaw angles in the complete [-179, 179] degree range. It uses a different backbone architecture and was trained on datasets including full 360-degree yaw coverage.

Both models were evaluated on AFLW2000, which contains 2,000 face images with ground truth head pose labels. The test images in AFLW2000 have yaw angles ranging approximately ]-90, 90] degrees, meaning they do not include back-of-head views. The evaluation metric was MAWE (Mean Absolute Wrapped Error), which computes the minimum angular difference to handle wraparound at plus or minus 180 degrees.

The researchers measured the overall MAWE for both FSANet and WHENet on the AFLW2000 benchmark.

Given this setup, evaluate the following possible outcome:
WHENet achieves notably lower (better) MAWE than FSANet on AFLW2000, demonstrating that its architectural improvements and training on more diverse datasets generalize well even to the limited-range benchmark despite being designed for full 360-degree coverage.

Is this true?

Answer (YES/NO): NO